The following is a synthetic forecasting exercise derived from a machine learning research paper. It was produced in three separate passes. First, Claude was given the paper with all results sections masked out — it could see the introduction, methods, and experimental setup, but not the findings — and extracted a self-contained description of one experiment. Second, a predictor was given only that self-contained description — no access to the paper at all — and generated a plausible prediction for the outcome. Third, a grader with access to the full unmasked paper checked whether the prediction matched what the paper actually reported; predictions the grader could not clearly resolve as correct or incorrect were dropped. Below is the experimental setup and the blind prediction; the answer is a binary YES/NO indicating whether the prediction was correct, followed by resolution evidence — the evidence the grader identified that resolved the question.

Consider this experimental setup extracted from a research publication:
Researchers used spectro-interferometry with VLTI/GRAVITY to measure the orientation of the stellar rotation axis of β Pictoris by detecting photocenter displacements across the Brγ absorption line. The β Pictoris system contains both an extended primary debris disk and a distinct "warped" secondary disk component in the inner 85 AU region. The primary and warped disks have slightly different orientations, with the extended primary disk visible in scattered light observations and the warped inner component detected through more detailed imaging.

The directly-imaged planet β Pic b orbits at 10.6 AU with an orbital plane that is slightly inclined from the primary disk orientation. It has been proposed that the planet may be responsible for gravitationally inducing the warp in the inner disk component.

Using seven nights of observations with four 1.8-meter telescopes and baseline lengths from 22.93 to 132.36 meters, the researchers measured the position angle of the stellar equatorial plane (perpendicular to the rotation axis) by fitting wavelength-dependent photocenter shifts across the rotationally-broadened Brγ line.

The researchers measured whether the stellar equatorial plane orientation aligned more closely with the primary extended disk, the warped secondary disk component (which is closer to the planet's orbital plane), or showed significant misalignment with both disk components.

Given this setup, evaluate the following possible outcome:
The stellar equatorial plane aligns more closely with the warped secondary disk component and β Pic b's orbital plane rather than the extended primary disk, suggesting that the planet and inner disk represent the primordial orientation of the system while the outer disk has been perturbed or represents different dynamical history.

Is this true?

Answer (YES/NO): NO